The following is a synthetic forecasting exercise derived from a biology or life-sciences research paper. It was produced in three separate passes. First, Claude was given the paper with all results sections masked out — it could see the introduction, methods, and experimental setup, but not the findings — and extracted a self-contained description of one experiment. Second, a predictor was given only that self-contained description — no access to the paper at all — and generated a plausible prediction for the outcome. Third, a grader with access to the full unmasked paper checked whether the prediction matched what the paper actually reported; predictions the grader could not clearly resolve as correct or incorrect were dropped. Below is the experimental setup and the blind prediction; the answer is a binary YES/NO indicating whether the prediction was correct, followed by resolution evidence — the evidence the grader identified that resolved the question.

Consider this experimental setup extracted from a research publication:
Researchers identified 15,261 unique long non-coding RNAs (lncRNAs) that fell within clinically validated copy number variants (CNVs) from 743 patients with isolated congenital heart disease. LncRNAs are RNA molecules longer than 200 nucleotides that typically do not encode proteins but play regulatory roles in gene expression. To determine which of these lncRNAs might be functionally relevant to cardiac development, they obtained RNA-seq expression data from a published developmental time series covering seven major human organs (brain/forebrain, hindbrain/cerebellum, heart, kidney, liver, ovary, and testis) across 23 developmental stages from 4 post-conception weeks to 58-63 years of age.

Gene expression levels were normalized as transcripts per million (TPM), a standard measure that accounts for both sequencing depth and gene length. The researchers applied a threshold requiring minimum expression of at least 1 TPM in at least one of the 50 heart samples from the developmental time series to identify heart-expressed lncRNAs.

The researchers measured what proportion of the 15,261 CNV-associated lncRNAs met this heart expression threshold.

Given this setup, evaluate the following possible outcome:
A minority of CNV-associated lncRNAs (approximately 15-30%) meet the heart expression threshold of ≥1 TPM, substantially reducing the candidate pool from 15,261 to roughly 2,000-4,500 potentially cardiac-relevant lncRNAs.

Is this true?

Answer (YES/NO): YES